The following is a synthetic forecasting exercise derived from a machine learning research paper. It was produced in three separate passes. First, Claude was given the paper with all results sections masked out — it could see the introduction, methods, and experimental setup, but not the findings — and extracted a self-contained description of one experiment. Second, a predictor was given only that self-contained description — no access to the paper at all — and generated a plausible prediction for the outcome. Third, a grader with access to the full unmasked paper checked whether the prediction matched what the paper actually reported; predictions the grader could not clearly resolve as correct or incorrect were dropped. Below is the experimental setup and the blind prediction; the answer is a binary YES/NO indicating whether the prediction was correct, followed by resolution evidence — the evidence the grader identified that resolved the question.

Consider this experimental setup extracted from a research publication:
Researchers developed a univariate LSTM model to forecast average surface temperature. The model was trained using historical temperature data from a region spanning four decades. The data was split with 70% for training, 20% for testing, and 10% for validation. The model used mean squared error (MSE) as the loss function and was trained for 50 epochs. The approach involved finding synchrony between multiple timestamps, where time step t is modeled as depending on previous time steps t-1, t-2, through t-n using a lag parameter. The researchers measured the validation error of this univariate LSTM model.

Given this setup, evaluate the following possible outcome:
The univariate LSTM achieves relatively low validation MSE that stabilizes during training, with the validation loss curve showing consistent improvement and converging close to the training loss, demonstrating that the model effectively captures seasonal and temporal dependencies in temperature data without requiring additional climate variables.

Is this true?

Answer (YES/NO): NO